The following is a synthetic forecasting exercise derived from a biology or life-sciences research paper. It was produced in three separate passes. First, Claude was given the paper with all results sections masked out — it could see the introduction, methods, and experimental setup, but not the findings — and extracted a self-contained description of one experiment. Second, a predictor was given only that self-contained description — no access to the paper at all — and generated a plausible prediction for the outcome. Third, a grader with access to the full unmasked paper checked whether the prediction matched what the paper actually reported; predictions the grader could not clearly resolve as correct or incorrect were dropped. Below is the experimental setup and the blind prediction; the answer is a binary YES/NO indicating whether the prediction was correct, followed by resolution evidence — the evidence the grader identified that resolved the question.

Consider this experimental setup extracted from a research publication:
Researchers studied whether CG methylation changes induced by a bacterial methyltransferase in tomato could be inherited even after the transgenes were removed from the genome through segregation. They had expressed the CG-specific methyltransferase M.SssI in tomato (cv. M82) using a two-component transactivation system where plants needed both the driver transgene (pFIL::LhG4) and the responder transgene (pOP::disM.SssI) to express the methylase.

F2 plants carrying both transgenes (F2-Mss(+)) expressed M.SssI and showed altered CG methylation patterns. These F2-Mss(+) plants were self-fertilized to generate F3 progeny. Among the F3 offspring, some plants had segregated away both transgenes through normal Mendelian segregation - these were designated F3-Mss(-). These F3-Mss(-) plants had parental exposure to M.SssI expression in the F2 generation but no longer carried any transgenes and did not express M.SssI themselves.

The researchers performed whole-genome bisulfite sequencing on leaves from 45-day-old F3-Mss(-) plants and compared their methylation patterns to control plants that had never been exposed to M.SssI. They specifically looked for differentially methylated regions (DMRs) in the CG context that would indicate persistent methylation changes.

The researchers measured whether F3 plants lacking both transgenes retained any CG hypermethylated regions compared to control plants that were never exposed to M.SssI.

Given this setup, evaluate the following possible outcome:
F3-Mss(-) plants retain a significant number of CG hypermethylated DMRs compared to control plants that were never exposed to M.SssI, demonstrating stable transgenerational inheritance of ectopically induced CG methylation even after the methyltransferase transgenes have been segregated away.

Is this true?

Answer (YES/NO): YES